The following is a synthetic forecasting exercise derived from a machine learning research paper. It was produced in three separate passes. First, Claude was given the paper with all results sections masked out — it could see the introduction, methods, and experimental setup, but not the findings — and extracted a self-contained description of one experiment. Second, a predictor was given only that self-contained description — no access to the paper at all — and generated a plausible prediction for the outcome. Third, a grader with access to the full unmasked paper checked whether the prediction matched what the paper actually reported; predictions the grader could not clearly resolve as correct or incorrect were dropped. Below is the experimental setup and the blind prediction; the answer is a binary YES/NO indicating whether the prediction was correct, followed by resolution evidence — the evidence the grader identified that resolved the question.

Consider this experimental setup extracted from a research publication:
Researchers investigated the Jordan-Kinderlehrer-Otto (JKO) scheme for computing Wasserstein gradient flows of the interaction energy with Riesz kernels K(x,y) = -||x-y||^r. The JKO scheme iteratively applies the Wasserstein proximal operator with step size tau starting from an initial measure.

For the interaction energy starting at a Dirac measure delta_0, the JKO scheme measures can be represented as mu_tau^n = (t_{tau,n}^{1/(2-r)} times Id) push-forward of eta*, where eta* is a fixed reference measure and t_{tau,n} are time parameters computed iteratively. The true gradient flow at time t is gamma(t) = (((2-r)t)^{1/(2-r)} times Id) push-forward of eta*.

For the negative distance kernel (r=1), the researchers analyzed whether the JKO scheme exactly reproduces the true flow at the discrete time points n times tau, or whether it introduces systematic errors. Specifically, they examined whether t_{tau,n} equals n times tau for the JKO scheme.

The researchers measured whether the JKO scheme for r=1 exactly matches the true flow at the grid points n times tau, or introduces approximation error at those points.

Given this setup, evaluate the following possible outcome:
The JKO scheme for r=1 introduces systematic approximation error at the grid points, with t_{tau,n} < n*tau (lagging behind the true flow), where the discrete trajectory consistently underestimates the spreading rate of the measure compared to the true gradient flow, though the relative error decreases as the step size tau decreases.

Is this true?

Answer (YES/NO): NO